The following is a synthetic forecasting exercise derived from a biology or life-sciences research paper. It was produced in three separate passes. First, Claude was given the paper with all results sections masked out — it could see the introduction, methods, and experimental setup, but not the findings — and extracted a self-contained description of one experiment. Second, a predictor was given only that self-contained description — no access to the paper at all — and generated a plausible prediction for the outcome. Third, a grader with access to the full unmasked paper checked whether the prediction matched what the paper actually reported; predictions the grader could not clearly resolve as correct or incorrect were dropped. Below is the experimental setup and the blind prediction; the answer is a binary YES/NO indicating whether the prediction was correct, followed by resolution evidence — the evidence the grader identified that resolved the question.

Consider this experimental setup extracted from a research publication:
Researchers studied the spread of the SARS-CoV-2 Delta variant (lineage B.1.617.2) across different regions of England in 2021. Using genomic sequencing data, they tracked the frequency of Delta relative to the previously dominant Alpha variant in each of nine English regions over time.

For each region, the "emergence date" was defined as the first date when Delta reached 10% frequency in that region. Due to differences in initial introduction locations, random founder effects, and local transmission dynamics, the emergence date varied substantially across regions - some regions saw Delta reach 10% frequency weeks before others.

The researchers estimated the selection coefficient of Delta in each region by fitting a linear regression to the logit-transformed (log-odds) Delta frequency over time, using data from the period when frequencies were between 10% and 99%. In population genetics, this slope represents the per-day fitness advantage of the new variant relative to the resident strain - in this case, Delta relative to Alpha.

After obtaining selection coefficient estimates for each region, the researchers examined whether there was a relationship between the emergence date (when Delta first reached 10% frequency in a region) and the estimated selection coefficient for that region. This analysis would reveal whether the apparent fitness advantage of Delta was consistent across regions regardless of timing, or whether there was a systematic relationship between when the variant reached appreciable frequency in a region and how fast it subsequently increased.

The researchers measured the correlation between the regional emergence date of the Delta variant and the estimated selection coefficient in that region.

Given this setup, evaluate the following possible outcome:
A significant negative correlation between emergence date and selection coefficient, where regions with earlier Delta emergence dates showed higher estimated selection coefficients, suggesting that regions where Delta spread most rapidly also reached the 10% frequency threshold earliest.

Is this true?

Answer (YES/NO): NO